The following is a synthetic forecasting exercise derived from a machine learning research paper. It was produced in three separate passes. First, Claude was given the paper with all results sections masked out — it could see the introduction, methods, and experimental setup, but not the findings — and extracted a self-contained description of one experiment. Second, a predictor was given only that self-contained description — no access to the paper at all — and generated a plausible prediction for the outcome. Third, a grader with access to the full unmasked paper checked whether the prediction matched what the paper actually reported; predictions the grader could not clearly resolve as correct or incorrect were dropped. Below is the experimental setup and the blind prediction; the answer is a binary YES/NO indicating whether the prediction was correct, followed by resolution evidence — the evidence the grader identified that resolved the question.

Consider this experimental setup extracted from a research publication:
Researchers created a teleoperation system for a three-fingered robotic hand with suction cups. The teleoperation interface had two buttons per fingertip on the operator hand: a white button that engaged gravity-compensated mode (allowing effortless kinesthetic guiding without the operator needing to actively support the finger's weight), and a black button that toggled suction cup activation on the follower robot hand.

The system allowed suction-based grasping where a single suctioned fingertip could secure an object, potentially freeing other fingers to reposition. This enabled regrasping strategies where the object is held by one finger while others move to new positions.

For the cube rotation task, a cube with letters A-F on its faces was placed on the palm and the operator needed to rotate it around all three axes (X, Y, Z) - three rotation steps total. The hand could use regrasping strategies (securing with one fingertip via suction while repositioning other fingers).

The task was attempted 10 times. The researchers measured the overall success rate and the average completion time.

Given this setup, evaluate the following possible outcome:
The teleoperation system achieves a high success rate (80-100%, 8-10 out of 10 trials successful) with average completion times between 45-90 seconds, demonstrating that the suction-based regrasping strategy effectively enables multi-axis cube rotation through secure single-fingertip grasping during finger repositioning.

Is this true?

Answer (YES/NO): NO